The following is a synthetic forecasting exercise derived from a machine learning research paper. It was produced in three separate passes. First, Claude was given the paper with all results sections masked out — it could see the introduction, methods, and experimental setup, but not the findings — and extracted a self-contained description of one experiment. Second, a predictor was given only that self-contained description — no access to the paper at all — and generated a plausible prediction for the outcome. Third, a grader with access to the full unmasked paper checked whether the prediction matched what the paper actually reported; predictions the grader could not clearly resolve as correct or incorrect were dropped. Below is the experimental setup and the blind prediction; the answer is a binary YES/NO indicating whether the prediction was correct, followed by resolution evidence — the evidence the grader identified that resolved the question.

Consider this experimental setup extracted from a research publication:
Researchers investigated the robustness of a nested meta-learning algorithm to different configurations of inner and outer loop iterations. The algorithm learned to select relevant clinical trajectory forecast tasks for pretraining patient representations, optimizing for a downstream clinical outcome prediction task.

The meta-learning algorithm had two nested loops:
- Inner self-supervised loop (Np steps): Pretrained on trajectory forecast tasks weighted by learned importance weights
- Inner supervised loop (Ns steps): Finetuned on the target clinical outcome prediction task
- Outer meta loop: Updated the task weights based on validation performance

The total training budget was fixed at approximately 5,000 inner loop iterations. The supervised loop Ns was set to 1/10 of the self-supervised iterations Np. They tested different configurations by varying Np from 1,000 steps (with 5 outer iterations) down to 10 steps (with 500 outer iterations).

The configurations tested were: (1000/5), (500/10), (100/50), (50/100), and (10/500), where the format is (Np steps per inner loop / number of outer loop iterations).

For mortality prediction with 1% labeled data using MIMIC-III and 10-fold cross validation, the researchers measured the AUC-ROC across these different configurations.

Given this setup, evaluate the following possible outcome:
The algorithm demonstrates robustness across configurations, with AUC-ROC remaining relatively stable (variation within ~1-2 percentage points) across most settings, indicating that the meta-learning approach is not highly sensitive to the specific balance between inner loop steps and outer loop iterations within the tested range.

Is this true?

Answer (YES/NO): YES